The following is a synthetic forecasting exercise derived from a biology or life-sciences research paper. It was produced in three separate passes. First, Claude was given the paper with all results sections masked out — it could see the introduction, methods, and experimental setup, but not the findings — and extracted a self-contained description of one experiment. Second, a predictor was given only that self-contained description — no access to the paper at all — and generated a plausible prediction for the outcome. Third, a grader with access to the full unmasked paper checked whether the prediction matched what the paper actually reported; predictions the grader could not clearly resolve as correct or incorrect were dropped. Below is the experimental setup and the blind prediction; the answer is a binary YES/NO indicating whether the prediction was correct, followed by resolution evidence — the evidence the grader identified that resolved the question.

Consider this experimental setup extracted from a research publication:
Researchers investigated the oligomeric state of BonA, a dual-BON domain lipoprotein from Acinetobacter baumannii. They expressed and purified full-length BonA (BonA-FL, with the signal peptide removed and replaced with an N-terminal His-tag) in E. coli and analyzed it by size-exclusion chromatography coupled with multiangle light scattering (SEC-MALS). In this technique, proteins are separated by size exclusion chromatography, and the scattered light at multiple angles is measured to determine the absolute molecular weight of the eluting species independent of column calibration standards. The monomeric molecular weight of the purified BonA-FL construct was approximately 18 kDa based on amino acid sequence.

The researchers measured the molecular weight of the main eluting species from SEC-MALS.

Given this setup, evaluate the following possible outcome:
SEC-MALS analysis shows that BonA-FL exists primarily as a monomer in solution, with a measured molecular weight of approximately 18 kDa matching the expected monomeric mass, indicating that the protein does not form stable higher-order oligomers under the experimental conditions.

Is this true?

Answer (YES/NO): NO